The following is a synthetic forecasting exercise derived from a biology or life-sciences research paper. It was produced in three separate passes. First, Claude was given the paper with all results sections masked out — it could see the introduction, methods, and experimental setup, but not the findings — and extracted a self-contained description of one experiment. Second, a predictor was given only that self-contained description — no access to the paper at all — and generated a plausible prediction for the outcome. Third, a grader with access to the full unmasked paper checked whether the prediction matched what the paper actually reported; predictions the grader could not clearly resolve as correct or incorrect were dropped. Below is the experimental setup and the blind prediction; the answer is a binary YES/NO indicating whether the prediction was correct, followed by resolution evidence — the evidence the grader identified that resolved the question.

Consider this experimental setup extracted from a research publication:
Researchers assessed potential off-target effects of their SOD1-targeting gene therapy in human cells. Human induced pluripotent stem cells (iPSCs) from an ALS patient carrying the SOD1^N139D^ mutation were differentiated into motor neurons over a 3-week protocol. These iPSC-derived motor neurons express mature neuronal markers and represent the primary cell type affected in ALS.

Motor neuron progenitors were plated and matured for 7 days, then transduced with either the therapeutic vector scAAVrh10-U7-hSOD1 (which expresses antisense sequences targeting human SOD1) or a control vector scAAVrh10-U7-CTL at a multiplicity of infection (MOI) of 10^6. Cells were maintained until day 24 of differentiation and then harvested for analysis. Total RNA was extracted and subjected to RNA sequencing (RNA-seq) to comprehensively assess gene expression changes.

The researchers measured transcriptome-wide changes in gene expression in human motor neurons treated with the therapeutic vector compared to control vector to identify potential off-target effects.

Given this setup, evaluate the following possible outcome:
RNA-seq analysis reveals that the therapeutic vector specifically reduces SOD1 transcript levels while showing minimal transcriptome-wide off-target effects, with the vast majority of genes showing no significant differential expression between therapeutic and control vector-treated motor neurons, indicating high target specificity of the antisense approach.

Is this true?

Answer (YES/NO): YES